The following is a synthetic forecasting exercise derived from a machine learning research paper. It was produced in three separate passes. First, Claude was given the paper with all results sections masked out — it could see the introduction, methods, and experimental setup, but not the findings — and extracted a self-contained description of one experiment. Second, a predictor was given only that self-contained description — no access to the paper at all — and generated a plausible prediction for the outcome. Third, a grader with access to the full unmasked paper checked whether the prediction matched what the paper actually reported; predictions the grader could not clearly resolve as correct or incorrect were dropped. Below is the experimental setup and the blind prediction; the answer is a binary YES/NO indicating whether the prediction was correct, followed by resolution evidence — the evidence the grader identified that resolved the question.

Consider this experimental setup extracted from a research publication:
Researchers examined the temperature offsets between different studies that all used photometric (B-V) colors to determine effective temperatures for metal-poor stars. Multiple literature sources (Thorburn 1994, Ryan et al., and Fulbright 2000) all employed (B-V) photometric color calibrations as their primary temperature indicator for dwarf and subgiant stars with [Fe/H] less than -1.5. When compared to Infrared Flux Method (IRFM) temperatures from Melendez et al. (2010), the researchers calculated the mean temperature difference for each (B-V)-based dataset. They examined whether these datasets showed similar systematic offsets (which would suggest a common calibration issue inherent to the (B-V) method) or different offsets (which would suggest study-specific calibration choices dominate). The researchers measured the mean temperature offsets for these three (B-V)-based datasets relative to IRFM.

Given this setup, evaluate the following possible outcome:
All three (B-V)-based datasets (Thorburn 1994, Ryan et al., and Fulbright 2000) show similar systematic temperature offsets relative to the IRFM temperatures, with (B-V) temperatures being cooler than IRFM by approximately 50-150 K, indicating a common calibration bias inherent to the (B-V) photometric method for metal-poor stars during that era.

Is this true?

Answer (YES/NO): NO